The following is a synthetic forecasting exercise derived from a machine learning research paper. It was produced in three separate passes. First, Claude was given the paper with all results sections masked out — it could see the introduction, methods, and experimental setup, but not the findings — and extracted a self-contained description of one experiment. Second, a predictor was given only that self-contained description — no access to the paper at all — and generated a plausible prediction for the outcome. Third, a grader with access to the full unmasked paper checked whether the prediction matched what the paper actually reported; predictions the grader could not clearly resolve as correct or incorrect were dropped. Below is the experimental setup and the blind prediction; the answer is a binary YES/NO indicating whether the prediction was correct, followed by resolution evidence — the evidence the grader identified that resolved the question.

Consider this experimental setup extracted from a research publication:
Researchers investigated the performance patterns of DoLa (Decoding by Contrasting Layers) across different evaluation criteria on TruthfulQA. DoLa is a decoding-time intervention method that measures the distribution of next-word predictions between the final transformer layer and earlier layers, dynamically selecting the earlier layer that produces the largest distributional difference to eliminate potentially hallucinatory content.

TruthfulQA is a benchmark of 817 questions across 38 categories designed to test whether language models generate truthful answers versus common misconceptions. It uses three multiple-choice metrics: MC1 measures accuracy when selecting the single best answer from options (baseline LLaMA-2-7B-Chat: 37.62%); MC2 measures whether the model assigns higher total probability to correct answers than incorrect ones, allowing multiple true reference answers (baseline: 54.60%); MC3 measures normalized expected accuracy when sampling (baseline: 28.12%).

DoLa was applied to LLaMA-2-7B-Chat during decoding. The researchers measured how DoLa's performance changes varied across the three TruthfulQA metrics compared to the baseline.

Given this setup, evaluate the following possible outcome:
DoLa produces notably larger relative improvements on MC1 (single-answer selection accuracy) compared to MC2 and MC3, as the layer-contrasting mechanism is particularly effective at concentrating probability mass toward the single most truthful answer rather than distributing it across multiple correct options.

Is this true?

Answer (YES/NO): NO